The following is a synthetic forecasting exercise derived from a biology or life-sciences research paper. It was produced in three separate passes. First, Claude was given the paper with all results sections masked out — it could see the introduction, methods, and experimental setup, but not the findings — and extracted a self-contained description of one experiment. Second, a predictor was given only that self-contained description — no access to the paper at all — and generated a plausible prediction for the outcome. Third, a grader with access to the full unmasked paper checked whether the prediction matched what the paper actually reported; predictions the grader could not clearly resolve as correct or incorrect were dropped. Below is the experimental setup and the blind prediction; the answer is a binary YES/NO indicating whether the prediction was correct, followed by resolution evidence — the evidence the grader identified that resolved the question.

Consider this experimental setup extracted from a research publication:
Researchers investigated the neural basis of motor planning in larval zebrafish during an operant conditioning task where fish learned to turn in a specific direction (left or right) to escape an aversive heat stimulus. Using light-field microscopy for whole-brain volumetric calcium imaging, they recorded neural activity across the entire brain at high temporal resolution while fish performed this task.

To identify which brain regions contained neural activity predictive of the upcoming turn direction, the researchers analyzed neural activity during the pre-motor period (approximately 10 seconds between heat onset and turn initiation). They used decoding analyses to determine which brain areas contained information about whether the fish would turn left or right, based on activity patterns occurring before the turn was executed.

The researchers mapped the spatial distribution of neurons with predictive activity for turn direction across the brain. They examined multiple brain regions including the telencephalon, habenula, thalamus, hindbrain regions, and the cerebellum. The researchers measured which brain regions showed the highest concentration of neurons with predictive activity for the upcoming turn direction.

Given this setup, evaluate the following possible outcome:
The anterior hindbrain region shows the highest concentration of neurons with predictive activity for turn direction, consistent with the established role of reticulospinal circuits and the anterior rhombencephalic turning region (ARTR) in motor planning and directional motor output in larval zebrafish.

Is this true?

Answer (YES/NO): NO